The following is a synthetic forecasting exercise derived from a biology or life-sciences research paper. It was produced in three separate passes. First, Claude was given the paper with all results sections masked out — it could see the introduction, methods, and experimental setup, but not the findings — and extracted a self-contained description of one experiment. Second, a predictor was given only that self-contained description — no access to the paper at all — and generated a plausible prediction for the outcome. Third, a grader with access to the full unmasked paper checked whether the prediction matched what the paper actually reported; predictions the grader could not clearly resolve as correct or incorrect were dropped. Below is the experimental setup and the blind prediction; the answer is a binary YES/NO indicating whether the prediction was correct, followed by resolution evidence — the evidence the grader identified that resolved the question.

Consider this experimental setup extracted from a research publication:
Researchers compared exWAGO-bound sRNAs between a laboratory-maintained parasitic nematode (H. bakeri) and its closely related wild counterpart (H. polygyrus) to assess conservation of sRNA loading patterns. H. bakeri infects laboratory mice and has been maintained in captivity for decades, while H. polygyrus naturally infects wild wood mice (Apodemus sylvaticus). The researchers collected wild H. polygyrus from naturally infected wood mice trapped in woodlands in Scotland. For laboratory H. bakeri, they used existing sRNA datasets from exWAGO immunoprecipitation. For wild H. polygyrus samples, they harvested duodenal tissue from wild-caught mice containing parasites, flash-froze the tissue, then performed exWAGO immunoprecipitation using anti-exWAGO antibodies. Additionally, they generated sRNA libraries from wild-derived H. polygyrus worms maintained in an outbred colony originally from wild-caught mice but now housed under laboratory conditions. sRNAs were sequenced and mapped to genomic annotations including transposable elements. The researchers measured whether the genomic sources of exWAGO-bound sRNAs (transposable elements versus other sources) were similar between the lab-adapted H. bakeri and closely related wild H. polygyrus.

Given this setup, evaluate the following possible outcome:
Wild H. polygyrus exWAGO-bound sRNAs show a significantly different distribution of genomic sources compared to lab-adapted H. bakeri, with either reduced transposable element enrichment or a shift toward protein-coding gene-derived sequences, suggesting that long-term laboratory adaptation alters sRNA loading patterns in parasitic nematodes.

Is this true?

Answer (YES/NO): NO